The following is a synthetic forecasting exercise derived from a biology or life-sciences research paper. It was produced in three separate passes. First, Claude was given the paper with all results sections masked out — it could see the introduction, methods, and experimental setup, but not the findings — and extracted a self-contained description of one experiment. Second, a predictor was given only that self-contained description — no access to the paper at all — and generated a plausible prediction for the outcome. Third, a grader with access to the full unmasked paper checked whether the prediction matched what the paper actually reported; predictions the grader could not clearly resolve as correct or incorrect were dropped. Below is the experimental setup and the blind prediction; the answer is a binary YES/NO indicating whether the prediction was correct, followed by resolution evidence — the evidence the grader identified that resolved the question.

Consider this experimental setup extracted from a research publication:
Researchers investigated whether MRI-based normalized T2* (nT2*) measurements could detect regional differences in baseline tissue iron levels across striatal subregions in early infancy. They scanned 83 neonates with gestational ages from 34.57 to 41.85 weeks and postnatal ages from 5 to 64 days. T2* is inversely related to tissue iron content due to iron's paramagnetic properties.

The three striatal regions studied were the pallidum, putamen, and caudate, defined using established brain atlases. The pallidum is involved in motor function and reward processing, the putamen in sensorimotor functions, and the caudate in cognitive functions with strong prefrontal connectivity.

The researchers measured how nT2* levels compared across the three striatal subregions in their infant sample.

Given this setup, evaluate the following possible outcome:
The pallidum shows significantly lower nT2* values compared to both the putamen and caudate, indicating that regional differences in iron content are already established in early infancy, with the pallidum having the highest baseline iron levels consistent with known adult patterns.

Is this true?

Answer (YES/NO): NO